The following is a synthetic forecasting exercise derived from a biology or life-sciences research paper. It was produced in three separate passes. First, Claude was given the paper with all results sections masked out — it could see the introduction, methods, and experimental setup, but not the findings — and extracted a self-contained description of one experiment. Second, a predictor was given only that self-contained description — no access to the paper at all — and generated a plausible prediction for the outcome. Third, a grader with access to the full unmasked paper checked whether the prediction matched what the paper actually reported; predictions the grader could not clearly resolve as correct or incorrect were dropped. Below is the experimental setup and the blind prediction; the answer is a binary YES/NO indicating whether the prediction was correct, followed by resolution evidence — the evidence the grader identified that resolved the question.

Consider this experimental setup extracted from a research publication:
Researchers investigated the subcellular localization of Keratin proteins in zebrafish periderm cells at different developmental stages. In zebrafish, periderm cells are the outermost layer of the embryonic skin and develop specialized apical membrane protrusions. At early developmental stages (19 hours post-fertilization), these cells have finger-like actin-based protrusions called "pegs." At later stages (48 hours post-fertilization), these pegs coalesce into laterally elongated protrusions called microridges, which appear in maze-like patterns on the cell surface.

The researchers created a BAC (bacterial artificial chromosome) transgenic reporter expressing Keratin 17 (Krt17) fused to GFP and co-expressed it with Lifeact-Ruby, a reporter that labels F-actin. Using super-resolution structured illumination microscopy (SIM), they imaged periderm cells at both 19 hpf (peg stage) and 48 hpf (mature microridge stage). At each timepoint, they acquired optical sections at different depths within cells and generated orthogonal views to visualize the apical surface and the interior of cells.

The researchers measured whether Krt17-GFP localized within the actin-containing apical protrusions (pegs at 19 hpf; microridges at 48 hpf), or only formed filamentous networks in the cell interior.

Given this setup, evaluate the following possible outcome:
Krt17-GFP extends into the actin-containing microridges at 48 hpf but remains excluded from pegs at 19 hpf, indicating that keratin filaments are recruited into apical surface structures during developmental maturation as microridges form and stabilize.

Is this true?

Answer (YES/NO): YES